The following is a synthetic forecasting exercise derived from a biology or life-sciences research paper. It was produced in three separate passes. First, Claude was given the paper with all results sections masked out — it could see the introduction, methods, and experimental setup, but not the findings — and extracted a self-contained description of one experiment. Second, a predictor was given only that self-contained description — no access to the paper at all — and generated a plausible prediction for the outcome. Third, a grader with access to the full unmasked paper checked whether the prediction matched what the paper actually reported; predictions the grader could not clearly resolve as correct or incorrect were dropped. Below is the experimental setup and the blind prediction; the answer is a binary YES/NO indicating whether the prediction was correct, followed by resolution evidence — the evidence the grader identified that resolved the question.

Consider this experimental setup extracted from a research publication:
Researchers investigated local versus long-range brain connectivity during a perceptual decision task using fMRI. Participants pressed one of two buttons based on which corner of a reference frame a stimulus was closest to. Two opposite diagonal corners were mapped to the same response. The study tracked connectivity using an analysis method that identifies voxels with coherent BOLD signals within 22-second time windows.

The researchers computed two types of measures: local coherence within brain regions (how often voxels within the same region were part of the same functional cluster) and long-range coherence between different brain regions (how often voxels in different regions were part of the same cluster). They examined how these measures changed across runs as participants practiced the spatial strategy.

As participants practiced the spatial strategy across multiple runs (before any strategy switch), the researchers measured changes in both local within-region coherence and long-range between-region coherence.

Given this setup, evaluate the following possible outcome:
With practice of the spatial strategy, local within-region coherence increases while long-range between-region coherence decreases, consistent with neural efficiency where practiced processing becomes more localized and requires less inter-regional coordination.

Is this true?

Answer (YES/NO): NO